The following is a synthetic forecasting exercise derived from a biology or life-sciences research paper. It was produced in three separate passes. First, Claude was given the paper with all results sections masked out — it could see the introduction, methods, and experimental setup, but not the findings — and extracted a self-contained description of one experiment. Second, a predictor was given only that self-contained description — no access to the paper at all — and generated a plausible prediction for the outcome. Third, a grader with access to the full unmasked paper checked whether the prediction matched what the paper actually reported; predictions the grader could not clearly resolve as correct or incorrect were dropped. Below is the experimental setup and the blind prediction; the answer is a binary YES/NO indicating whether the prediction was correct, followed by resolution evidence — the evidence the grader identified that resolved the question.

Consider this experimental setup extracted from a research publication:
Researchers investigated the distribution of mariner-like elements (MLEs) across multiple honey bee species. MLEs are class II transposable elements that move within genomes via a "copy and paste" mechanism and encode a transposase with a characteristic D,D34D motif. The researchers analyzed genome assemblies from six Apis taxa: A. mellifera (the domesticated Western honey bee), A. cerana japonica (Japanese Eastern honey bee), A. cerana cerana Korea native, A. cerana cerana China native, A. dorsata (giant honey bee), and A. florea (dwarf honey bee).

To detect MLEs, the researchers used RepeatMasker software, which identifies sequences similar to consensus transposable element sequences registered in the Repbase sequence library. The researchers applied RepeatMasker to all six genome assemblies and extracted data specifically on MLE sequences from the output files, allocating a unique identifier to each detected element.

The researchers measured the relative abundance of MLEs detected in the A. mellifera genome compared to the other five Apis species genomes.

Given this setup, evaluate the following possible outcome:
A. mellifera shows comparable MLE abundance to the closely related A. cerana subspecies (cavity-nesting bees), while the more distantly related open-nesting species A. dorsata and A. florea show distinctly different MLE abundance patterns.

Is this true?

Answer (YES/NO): NO